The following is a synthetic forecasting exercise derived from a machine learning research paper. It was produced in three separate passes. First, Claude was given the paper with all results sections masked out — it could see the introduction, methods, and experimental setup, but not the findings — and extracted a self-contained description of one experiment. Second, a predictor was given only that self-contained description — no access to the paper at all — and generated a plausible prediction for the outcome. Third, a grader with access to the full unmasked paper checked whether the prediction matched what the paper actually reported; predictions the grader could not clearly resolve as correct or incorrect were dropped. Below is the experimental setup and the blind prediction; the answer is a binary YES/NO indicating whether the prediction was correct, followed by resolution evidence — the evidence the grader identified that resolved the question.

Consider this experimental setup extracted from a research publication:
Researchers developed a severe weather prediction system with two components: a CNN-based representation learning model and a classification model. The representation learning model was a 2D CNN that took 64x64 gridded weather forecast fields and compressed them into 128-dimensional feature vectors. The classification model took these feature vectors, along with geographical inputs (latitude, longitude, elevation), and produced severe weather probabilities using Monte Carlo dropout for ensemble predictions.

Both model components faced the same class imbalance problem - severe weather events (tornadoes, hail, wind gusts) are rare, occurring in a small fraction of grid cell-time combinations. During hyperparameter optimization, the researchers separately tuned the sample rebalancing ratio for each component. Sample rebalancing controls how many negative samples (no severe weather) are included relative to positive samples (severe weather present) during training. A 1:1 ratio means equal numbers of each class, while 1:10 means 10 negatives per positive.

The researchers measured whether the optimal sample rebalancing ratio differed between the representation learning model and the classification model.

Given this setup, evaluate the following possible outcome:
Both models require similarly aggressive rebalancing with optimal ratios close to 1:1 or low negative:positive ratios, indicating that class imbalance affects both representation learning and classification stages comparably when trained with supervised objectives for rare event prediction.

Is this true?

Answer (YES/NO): NO